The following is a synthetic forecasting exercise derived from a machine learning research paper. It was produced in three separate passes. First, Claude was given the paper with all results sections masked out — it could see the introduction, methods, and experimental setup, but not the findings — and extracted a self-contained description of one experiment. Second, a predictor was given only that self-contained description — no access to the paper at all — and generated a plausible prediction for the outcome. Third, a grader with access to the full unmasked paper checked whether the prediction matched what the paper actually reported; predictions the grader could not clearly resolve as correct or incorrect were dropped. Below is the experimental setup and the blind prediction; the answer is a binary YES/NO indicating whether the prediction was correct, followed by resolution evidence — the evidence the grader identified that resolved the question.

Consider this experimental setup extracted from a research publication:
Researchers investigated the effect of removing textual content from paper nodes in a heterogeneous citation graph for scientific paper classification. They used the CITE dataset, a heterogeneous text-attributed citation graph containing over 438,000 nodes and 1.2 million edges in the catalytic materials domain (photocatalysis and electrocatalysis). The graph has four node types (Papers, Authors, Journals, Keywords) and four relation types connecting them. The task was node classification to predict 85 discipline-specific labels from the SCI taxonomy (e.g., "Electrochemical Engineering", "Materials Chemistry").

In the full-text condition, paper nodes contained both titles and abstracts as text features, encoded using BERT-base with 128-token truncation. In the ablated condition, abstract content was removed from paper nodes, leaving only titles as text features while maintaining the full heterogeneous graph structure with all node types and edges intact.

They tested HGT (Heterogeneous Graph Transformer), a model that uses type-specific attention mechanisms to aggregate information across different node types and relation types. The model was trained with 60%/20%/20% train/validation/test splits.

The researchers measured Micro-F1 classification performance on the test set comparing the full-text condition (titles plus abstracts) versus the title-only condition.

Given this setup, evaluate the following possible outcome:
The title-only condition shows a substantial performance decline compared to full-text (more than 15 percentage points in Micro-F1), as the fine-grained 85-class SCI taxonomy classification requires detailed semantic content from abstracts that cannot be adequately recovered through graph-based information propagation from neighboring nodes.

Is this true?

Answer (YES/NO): NO